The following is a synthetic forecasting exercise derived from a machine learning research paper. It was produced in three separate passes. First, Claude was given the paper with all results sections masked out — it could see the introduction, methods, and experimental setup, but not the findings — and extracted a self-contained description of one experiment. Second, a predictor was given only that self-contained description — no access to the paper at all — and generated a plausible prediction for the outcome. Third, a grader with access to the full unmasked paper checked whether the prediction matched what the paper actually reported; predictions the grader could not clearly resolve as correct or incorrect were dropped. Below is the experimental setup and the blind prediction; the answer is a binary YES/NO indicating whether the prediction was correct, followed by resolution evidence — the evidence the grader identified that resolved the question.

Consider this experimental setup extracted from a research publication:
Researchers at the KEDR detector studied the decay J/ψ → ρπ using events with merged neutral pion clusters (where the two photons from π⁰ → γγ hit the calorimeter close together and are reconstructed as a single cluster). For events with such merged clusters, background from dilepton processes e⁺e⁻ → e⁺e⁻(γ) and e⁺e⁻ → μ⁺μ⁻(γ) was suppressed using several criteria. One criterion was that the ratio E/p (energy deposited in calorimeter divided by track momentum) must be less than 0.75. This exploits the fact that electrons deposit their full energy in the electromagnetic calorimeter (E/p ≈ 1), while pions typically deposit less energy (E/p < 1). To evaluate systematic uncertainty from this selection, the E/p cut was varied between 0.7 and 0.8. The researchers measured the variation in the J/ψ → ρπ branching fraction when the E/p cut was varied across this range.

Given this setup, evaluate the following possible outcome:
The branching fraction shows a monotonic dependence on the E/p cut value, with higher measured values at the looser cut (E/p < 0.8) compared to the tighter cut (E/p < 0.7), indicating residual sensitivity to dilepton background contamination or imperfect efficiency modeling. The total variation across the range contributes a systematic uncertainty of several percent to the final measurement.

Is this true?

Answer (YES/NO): NO